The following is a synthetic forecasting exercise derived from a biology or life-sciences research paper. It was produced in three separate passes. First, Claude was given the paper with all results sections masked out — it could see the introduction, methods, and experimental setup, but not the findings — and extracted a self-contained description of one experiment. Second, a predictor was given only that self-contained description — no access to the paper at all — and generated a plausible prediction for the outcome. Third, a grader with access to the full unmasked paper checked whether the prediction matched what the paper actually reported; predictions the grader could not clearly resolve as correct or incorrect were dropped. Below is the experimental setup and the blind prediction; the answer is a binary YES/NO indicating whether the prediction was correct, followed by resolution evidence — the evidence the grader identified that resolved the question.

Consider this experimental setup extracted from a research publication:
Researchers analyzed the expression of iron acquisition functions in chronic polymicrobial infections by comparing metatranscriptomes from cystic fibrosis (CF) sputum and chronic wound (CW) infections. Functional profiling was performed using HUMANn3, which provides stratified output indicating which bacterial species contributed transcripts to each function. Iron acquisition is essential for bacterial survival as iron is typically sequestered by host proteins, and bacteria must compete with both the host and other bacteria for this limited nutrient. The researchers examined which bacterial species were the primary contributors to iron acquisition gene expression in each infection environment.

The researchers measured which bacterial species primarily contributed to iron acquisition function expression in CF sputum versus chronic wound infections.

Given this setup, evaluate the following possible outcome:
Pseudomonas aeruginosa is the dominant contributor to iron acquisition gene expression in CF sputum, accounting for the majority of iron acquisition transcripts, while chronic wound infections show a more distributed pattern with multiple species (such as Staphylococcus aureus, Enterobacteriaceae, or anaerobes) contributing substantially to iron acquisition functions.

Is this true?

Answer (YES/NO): NO